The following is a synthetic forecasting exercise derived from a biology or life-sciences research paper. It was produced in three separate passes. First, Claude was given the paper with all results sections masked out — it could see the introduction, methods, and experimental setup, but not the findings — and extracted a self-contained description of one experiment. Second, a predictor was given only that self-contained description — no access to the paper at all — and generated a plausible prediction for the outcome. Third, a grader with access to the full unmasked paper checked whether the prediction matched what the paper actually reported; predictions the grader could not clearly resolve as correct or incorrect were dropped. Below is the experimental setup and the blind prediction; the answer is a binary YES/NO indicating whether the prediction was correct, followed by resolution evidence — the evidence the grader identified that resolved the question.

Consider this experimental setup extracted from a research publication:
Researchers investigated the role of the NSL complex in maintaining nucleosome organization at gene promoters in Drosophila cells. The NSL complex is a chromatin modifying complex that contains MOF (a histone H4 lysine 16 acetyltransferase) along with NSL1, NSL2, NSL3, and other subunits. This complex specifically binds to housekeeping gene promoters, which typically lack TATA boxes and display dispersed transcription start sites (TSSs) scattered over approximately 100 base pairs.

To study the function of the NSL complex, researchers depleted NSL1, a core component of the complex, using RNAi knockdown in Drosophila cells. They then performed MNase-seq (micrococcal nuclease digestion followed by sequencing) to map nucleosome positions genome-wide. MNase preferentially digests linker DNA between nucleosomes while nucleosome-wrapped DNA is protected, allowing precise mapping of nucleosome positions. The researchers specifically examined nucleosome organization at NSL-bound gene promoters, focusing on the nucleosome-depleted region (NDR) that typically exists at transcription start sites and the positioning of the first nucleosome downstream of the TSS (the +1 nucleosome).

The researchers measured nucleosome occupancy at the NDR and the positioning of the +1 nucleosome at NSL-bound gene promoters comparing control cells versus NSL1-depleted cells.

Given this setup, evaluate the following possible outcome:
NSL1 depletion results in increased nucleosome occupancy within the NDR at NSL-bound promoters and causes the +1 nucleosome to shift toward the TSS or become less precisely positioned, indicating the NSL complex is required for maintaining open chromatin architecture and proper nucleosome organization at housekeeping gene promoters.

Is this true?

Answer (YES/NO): YES